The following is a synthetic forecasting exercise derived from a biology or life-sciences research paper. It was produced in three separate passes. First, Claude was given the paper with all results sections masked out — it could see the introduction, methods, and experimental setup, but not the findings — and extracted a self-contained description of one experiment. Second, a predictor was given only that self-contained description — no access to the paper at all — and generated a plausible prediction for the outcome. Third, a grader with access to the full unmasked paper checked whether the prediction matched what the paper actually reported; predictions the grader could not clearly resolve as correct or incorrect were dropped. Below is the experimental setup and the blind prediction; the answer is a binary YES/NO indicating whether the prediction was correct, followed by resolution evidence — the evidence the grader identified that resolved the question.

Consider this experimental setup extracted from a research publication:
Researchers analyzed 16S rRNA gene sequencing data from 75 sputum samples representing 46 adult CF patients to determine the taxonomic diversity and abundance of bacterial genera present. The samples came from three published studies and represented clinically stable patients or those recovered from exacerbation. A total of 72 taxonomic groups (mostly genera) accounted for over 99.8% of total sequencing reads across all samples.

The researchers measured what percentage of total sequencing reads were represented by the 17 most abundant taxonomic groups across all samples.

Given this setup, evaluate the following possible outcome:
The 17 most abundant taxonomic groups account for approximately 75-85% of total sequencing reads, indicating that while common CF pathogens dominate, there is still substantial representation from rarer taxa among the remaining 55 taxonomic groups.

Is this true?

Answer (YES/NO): NO